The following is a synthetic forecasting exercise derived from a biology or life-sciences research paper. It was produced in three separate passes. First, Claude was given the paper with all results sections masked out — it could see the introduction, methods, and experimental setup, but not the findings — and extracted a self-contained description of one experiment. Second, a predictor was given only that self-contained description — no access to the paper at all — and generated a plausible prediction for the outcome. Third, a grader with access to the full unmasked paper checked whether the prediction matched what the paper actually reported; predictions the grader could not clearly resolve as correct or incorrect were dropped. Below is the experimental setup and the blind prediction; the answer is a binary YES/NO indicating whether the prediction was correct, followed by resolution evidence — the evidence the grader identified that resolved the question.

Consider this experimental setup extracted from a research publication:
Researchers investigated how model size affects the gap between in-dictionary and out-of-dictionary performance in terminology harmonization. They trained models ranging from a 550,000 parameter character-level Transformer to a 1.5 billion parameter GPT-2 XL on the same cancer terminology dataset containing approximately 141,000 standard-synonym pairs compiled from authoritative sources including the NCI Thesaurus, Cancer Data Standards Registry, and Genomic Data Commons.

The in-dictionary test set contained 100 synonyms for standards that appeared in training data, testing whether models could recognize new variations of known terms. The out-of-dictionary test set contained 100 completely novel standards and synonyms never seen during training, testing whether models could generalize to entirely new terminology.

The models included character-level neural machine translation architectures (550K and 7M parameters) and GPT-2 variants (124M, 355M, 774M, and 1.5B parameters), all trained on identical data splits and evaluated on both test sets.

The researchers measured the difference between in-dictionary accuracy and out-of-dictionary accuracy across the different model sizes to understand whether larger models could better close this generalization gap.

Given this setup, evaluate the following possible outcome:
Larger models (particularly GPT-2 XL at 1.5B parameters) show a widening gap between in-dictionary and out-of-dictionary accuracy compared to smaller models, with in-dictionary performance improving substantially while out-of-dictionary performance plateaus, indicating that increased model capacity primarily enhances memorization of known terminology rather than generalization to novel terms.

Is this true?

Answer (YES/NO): NO